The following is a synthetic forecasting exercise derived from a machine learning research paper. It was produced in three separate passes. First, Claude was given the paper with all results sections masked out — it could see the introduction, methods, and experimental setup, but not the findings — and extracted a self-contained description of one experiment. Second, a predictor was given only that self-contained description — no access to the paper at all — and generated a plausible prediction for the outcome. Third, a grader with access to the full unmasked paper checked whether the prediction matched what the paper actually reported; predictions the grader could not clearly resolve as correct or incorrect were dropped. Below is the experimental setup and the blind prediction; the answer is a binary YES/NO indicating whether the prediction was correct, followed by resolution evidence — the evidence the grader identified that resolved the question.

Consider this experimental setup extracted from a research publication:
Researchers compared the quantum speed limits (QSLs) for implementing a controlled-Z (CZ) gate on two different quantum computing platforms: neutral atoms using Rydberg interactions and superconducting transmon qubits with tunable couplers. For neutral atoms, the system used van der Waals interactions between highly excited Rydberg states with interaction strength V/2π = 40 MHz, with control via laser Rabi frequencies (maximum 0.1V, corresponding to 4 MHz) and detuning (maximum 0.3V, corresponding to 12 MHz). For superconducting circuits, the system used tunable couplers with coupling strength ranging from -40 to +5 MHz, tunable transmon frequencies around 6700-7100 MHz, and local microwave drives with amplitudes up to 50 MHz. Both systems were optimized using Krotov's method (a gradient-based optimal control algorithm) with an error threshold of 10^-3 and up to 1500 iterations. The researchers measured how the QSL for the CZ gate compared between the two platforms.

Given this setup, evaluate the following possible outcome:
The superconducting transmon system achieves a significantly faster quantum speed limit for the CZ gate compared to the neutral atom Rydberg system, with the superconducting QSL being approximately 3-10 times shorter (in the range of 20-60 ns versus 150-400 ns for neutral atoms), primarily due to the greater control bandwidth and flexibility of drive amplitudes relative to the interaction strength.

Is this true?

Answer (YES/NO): NO